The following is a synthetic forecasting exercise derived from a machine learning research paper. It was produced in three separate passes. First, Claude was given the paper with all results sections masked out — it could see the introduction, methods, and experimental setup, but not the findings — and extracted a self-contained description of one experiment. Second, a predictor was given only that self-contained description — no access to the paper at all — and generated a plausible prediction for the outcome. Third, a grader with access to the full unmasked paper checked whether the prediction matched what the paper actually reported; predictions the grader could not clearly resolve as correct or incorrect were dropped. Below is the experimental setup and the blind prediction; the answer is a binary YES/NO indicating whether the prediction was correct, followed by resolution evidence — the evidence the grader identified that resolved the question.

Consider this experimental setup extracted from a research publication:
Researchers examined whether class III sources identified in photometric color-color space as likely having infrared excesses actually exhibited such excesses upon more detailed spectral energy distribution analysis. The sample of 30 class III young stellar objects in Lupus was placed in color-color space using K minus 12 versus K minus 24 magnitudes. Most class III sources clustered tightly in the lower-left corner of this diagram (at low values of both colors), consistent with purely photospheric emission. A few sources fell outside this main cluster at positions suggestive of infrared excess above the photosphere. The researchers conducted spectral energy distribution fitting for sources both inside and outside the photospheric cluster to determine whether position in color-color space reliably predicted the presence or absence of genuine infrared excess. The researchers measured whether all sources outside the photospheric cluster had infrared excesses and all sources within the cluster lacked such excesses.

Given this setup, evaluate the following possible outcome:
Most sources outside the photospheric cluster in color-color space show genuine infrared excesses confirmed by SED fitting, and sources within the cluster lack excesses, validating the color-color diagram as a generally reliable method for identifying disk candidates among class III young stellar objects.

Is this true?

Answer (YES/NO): NO